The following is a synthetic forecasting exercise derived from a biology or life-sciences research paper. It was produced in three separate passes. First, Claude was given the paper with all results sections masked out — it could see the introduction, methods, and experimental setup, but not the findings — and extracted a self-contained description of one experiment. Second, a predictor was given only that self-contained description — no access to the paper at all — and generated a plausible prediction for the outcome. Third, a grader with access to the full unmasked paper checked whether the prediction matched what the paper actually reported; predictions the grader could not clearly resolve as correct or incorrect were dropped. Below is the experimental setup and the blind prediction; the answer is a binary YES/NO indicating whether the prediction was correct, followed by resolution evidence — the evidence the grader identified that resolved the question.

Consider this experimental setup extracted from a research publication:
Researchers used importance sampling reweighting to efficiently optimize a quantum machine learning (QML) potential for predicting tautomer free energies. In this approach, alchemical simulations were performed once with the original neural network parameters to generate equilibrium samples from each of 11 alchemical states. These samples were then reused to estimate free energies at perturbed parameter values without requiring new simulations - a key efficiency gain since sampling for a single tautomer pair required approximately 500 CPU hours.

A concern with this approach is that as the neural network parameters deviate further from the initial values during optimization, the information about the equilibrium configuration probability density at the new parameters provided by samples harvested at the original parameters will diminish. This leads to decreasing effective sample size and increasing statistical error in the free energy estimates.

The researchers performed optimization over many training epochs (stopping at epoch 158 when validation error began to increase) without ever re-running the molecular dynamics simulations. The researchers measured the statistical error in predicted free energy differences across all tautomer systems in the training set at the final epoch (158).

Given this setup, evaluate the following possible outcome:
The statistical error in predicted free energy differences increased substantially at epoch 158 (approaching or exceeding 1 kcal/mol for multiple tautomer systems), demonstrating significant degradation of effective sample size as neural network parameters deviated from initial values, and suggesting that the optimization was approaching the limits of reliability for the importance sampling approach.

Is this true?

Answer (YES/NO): NO